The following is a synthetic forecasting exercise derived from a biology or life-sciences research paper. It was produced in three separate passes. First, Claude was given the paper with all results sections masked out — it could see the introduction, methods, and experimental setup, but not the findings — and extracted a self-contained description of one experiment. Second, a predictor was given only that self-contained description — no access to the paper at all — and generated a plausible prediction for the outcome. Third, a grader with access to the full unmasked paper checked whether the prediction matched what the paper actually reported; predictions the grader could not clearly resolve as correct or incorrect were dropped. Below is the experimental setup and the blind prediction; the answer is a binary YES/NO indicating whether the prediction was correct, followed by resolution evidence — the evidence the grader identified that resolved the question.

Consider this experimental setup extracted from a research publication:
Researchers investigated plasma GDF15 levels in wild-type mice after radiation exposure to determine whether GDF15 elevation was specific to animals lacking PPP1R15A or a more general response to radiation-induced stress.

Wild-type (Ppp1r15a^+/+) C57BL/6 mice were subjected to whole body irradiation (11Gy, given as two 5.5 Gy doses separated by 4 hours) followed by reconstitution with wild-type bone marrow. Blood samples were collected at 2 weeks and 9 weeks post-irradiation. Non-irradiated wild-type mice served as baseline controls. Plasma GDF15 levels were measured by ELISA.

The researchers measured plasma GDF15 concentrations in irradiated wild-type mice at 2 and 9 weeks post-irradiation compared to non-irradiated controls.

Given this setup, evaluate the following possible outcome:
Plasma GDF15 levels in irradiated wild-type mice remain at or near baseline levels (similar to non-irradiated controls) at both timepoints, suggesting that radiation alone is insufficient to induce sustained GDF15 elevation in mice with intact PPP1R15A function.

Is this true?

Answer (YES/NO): NO